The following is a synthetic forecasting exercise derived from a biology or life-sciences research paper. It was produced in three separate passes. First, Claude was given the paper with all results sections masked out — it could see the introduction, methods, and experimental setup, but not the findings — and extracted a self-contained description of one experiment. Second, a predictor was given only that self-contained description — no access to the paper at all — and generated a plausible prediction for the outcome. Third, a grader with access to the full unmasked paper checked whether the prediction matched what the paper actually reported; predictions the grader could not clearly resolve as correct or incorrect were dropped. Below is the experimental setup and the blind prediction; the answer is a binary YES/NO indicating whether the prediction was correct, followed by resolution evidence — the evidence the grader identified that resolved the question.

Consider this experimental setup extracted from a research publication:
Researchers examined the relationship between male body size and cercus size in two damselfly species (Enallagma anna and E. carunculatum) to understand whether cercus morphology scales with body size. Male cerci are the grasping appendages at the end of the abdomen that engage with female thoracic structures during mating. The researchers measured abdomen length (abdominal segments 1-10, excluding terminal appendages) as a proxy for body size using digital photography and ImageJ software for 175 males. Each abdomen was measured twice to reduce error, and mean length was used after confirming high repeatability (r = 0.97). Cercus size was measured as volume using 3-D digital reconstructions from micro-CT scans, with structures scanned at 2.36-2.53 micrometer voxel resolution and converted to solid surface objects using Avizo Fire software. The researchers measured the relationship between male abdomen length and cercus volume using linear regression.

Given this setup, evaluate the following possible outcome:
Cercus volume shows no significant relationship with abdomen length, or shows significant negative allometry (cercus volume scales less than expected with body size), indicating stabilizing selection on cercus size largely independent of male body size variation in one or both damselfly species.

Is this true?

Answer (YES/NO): NO